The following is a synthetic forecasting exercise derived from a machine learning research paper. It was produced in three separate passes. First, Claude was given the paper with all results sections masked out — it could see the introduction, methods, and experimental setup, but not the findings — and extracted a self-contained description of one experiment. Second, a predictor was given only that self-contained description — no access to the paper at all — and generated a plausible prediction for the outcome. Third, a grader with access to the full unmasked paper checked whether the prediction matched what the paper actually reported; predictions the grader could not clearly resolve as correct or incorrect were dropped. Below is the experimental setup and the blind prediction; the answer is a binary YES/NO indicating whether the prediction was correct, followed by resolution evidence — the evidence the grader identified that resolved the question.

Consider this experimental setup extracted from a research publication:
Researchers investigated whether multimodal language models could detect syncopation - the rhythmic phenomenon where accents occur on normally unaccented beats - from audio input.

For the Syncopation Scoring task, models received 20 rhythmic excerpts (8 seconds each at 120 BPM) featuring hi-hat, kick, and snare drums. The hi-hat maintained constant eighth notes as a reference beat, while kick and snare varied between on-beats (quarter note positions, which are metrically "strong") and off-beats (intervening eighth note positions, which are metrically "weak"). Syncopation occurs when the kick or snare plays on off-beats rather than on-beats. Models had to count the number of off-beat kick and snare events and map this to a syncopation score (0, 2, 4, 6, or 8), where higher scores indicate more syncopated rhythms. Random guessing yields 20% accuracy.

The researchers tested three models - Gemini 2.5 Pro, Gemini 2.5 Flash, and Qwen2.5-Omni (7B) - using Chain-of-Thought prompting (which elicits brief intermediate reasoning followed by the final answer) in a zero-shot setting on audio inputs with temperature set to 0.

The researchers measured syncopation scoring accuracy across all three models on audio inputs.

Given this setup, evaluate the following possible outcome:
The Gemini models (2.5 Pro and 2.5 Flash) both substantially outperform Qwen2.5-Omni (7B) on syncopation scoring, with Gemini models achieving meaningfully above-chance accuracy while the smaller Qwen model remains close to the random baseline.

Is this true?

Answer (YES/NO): NO